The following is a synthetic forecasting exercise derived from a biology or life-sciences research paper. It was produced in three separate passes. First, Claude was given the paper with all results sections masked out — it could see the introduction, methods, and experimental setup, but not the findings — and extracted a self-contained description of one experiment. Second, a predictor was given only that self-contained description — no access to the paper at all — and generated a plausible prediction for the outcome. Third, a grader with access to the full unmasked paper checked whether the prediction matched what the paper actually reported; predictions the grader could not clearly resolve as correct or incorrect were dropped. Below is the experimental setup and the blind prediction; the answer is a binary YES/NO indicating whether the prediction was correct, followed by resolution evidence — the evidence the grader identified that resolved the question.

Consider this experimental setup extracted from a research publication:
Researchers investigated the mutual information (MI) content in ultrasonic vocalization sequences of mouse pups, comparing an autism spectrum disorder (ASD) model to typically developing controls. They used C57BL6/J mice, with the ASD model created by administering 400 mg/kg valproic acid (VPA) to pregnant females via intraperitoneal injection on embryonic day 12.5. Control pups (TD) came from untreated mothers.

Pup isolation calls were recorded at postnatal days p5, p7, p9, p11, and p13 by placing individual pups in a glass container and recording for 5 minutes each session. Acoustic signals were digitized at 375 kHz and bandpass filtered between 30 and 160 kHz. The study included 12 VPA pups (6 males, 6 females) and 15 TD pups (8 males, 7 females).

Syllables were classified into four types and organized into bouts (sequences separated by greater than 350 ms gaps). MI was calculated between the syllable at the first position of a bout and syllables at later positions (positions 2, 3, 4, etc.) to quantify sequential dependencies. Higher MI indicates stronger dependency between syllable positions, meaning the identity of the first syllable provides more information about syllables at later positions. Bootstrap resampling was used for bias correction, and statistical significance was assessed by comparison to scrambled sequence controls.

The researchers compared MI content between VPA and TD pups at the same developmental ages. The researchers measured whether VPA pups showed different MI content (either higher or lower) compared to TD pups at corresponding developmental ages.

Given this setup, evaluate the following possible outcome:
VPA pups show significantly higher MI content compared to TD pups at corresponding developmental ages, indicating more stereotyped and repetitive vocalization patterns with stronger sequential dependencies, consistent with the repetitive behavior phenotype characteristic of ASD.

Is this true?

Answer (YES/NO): NO